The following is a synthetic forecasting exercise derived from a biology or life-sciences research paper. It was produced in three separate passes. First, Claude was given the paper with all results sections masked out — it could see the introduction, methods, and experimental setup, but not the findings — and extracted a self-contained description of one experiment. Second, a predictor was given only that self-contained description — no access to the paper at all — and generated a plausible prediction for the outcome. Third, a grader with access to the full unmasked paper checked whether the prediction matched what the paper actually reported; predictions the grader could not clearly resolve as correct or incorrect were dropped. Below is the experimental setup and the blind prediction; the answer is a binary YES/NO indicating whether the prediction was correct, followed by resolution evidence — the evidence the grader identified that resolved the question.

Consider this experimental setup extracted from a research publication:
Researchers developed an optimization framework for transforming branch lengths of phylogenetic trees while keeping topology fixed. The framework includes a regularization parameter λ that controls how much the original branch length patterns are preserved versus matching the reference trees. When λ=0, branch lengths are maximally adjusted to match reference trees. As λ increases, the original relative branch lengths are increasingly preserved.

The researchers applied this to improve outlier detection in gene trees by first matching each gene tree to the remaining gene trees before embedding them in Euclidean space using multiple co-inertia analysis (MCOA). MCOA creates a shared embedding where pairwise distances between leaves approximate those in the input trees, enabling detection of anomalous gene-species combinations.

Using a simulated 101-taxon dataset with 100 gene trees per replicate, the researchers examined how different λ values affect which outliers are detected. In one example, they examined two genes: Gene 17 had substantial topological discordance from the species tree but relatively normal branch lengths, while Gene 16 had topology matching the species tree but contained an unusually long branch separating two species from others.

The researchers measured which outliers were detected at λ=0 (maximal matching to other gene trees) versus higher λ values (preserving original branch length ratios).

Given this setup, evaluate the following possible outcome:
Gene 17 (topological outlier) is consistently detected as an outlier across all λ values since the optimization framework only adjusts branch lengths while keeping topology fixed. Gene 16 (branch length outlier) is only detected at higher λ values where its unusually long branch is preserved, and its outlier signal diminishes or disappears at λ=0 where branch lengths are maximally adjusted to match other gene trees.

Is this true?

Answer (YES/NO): NO